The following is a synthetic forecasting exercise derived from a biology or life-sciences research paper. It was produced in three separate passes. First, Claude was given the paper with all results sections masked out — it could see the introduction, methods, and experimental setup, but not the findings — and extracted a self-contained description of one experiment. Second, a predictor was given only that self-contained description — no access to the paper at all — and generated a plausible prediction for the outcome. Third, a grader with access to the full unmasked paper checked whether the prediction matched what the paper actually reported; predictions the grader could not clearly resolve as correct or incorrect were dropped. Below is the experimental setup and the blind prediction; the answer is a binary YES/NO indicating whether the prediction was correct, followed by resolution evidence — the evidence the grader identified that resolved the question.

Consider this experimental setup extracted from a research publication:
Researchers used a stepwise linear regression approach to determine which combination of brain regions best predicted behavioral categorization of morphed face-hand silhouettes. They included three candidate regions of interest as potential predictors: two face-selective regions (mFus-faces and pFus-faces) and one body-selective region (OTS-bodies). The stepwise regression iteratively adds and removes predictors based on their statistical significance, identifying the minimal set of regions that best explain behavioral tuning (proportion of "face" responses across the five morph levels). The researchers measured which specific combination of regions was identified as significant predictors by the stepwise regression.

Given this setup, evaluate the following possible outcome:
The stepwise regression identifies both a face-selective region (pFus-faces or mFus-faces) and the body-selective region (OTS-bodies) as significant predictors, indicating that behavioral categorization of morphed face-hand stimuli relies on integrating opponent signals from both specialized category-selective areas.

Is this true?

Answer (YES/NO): YES